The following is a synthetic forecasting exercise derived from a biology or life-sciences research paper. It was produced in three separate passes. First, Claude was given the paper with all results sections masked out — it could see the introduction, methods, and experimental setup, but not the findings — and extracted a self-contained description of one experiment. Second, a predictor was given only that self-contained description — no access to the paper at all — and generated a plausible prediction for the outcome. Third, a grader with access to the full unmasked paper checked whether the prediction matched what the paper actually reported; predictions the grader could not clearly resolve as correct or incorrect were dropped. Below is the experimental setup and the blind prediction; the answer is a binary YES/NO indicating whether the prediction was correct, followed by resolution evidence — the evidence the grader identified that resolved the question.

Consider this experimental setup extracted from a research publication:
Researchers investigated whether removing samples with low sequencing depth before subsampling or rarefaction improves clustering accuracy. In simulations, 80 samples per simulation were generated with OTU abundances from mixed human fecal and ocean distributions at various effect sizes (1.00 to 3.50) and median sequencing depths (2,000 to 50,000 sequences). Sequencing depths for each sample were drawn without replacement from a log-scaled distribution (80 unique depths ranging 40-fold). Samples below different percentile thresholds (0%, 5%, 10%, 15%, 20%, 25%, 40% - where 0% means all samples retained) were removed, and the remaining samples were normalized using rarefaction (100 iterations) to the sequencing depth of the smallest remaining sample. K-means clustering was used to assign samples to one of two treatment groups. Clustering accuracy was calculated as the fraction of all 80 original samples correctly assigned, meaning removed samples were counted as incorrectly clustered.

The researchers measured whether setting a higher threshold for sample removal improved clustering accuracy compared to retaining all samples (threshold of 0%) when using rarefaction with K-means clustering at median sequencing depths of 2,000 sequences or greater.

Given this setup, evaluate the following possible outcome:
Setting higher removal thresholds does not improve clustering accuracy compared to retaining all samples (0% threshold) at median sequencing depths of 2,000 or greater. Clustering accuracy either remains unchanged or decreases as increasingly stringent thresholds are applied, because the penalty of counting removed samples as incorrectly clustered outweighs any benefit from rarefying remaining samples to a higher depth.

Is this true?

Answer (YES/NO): YES